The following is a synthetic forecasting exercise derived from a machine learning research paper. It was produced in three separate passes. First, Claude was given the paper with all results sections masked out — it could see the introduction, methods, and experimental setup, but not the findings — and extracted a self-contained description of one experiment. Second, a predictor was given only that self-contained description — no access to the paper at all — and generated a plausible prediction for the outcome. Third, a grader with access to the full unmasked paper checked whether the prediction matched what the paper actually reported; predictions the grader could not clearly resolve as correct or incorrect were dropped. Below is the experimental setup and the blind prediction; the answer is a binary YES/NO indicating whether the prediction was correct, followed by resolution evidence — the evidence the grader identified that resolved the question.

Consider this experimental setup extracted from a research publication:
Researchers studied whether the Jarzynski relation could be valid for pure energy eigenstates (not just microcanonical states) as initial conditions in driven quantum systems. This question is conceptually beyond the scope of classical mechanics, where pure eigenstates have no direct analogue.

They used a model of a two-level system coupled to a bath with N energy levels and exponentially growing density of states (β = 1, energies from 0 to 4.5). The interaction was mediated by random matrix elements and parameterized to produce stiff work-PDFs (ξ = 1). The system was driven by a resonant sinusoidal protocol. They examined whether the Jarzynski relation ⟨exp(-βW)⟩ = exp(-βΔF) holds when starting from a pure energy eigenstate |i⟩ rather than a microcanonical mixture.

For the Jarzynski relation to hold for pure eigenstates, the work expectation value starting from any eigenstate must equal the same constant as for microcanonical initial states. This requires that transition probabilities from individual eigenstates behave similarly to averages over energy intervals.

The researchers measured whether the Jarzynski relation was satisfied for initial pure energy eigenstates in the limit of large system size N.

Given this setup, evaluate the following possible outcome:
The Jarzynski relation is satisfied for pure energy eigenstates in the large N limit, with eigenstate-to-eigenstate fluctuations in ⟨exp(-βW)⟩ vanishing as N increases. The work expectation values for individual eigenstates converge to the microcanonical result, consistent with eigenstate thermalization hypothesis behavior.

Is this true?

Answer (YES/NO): YES